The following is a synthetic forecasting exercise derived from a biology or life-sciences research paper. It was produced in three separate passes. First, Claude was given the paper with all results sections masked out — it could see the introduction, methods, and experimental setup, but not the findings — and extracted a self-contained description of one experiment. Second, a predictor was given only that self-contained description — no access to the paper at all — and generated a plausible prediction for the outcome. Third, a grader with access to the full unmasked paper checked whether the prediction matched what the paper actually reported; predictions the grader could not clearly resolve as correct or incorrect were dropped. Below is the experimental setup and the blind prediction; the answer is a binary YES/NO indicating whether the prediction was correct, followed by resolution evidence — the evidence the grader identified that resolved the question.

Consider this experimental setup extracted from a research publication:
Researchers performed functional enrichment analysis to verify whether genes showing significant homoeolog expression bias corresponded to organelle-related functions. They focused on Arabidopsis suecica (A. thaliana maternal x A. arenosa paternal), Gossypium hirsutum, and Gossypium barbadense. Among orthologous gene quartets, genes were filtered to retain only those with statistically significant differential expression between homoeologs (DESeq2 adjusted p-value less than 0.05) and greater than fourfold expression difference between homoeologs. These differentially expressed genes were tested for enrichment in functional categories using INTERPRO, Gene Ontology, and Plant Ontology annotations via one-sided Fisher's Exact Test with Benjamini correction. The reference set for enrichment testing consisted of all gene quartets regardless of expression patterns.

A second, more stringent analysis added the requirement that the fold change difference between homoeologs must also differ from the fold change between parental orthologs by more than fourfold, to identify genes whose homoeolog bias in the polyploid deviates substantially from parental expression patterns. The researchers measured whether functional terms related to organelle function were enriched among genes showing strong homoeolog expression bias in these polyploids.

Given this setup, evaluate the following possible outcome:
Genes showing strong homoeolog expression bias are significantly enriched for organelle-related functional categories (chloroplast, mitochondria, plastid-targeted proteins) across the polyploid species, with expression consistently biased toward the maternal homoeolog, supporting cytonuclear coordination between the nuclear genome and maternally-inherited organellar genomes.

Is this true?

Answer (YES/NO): NO